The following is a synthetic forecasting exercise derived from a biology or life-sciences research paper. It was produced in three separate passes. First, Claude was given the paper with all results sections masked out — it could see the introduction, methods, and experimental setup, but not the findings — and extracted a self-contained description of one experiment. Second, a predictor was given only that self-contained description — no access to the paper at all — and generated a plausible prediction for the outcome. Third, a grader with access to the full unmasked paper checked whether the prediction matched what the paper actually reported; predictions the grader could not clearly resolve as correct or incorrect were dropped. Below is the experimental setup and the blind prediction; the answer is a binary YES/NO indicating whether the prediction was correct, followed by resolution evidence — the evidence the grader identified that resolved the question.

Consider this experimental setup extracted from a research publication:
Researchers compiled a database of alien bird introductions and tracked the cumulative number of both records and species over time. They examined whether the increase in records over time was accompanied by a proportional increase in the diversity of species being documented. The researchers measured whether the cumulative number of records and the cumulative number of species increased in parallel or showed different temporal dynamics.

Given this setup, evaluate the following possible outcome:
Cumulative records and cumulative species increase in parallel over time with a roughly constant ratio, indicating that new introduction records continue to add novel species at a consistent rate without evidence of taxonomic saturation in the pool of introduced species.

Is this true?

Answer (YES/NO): YES